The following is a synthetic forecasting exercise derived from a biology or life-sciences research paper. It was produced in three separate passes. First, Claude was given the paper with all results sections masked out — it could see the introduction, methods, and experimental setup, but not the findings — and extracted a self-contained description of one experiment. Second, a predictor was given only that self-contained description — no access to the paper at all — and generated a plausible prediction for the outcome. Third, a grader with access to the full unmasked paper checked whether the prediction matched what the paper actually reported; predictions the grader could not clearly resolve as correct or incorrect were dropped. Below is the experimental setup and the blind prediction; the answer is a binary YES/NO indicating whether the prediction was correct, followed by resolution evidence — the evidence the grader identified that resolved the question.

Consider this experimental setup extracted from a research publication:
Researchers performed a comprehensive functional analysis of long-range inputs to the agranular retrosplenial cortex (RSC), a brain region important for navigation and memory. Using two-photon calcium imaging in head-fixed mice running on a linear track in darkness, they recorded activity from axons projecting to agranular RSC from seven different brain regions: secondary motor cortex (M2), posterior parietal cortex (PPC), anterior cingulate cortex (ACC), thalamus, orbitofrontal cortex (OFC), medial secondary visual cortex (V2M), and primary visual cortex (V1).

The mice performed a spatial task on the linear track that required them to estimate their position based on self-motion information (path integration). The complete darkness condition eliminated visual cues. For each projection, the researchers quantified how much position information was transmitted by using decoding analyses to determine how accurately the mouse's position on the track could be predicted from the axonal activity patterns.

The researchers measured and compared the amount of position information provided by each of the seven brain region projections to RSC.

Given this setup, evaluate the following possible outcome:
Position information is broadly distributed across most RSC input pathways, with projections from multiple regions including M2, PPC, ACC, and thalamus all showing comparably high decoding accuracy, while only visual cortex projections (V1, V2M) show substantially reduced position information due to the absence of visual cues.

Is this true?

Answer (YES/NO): NO